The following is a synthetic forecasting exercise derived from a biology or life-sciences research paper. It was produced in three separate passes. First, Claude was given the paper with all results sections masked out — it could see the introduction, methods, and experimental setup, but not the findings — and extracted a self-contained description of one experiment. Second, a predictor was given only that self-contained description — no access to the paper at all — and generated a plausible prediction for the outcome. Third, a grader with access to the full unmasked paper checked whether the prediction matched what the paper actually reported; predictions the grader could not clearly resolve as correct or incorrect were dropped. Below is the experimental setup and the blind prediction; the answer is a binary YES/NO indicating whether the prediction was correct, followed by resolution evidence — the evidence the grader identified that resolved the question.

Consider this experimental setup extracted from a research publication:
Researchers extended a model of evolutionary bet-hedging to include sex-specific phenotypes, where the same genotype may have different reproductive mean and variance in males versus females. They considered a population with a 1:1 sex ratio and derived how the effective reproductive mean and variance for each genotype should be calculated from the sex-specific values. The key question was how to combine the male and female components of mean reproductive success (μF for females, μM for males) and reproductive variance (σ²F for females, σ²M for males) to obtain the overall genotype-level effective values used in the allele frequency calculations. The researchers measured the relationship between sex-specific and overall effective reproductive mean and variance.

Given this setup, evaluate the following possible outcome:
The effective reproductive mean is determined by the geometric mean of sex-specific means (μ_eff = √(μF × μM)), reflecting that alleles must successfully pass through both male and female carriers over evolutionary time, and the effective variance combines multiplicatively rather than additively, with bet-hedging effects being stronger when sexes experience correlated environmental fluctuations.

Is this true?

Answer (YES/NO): NO